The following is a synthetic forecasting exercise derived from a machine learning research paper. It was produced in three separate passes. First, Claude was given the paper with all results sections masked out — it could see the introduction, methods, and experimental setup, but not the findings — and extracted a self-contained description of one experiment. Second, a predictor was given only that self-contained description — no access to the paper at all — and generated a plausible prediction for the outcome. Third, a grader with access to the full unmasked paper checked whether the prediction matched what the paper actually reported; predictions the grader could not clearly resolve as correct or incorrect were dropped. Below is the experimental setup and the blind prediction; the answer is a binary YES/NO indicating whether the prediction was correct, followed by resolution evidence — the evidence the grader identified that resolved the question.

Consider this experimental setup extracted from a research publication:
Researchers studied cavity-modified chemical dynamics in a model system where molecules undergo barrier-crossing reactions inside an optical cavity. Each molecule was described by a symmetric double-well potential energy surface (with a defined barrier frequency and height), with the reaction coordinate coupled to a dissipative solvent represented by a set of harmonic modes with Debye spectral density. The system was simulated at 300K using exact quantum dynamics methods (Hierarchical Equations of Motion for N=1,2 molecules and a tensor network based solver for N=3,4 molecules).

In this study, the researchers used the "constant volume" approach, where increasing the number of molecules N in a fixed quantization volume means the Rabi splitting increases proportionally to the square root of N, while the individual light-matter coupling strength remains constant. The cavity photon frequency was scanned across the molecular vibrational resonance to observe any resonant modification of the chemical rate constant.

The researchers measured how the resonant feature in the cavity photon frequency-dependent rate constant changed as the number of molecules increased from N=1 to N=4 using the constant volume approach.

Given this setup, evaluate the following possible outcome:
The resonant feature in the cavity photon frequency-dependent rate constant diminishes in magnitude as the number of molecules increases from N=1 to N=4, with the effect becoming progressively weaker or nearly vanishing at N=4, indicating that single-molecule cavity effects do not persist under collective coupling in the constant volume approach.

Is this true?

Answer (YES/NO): NO